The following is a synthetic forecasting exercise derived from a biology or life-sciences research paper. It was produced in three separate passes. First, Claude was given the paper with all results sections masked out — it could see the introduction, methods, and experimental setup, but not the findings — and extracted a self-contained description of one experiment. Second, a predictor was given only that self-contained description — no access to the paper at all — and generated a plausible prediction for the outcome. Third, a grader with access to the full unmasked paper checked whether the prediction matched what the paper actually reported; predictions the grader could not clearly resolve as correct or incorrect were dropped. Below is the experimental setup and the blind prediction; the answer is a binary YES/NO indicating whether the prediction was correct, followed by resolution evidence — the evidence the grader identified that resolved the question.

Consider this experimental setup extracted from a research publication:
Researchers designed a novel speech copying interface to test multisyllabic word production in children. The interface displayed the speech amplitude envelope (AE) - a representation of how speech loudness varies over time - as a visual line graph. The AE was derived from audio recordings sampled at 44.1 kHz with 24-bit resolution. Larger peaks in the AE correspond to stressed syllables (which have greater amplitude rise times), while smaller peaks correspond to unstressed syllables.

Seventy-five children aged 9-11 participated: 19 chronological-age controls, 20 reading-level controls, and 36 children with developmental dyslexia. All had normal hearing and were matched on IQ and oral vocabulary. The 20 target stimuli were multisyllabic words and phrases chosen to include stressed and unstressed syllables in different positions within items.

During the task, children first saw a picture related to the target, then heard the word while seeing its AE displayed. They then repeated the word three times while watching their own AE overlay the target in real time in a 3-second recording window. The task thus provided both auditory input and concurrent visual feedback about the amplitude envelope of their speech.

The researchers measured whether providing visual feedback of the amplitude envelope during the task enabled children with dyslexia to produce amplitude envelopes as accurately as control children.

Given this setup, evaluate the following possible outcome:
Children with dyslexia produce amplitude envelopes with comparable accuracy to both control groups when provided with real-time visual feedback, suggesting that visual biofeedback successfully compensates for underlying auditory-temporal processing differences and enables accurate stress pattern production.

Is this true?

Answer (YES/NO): NO